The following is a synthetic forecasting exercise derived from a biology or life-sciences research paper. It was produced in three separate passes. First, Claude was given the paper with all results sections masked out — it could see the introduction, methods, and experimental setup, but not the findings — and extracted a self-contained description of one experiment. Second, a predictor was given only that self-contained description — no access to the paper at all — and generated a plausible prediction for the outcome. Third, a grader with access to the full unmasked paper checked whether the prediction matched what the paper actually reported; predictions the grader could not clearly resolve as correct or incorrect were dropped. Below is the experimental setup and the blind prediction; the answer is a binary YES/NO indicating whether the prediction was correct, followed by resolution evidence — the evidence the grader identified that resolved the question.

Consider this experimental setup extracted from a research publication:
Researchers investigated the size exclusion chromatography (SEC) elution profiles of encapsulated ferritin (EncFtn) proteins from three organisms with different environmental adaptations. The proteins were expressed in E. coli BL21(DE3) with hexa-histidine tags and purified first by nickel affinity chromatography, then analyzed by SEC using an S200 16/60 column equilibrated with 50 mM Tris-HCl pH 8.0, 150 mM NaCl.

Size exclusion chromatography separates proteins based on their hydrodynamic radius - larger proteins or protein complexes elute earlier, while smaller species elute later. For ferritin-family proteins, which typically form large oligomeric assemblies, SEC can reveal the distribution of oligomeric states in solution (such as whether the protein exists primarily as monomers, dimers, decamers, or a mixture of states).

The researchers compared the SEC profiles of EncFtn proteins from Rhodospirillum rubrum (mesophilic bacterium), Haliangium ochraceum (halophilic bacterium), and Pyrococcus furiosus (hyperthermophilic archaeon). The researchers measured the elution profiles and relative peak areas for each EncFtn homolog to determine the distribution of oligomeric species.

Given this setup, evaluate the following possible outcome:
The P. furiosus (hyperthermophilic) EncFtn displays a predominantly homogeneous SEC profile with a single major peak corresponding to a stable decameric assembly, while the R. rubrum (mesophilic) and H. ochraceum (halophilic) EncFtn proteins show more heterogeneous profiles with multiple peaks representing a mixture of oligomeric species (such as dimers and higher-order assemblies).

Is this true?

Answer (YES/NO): NO